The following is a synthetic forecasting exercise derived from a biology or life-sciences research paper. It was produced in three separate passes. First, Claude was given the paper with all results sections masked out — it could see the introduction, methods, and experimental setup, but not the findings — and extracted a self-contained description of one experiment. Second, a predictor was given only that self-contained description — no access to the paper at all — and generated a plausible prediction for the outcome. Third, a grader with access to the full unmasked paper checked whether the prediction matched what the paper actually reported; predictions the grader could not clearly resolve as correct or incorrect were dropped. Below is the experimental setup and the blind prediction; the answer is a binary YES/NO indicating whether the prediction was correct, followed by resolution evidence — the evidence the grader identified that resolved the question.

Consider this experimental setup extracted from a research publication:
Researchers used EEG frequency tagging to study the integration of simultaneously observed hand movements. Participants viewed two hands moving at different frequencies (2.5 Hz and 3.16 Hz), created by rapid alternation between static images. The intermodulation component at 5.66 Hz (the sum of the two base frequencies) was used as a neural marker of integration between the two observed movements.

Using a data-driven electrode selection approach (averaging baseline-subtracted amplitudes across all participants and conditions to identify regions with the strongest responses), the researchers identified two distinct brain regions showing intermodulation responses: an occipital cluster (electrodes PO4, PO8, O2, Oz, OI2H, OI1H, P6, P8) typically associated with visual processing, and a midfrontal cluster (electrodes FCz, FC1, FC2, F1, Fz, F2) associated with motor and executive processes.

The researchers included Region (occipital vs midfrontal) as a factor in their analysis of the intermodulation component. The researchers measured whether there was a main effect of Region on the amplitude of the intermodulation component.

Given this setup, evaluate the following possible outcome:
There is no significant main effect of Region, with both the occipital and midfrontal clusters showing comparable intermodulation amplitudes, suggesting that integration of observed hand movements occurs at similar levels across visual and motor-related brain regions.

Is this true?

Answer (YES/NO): YES